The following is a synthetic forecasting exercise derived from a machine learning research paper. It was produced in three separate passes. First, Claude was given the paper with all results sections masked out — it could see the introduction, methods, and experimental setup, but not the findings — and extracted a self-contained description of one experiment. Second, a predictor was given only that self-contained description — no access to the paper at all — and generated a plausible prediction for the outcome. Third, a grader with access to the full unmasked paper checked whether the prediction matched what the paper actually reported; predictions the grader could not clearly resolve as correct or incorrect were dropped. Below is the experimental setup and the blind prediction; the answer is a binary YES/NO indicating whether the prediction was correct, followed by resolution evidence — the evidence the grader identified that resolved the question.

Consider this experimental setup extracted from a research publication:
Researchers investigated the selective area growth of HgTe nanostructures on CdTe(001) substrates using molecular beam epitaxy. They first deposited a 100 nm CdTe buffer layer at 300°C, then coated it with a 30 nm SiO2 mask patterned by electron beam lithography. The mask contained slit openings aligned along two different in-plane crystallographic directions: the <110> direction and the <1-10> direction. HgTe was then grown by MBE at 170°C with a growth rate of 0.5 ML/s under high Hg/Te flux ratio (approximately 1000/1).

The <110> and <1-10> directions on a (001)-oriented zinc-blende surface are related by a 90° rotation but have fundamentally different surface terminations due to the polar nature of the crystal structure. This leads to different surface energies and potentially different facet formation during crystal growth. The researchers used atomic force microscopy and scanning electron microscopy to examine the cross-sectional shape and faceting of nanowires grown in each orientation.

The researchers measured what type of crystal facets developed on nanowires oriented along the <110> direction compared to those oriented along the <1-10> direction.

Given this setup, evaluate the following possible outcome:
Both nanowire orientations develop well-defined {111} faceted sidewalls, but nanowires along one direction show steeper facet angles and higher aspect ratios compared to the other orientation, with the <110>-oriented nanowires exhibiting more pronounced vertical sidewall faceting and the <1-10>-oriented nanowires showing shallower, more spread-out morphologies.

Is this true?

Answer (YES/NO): NO